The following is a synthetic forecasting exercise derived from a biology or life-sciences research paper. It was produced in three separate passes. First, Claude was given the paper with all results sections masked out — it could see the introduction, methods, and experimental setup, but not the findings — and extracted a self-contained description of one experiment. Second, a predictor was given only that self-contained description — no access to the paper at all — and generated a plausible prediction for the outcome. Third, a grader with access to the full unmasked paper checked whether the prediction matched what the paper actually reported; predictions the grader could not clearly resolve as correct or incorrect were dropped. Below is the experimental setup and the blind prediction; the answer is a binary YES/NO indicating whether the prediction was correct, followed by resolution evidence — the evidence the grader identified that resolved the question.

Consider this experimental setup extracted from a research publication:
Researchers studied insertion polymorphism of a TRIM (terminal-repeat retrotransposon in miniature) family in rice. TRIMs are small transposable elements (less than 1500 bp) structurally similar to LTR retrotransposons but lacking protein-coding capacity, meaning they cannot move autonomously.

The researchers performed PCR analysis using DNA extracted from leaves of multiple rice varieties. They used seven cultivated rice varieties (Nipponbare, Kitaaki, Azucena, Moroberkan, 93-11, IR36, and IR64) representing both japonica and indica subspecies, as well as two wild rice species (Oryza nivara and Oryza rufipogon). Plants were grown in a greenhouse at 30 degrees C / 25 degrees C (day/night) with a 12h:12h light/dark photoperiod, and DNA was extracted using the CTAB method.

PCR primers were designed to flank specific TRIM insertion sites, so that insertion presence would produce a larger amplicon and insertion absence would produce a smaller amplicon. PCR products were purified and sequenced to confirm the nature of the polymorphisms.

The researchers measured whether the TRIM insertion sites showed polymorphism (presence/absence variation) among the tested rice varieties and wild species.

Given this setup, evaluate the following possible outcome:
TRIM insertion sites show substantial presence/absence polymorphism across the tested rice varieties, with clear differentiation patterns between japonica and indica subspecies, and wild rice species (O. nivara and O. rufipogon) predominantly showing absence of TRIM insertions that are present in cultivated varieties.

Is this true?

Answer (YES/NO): NO